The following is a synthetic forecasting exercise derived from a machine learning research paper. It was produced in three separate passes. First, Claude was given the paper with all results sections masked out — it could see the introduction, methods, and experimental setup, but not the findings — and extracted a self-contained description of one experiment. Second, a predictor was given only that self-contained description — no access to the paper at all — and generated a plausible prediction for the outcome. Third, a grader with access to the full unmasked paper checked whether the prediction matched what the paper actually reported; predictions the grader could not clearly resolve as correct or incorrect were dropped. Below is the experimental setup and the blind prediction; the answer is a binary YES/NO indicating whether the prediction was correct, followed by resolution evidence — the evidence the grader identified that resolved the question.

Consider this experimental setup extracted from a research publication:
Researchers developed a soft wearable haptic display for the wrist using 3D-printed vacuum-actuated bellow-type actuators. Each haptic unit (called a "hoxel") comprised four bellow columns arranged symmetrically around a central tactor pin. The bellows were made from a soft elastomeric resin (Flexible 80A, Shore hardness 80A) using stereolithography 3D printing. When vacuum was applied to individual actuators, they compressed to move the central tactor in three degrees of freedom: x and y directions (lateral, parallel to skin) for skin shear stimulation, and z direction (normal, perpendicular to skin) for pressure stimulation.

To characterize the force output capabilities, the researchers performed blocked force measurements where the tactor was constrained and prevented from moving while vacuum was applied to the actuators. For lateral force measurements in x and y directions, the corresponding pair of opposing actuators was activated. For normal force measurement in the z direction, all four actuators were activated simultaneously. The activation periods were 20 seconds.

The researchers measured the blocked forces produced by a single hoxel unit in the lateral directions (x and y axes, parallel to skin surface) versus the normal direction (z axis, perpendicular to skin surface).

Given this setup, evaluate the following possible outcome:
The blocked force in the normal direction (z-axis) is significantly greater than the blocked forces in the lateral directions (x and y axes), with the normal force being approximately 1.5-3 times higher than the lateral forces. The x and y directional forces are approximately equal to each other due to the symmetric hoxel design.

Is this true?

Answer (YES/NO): NO